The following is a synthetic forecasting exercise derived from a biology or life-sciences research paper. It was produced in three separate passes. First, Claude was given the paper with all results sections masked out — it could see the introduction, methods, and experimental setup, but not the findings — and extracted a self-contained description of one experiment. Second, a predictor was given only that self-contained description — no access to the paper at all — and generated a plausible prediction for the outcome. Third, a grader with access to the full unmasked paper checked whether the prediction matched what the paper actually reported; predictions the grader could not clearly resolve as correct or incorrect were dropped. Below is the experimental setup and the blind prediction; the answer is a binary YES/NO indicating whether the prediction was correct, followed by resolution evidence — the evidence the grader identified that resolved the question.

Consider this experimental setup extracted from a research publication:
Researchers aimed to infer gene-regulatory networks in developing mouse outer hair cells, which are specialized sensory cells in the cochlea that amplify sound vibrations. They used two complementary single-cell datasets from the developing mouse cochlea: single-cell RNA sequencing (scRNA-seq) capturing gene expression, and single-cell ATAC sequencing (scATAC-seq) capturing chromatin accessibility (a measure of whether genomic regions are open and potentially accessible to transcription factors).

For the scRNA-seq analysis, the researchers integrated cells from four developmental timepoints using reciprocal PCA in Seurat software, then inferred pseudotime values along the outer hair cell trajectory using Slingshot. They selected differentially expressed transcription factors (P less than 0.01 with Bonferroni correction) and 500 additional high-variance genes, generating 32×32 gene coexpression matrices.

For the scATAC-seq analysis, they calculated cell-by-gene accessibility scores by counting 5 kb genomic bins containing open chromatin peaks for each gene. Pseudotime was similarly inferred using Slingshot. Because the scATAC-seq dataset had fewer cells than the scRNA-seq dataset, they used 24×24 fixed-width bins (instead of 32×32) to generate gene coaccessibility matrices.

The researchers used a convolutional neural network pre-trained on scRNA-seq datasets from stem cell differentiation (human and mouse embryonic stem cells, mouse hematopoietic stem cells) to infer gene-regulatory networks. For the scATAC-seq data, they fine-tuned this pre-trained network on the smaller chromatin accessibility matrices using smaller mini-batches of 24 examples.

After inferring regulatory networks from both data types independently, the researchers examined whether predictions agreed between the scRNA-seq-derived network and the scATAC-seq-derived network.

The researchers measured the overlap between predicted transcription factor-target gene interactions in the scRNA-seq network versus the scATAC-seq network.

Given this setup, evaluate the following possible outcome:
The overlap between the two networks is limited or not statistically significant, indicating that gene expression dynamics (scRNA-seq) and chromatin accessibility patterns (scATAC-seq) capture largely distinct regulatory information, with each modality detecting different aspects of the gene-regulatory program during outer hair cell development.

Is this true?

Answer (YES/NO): NO